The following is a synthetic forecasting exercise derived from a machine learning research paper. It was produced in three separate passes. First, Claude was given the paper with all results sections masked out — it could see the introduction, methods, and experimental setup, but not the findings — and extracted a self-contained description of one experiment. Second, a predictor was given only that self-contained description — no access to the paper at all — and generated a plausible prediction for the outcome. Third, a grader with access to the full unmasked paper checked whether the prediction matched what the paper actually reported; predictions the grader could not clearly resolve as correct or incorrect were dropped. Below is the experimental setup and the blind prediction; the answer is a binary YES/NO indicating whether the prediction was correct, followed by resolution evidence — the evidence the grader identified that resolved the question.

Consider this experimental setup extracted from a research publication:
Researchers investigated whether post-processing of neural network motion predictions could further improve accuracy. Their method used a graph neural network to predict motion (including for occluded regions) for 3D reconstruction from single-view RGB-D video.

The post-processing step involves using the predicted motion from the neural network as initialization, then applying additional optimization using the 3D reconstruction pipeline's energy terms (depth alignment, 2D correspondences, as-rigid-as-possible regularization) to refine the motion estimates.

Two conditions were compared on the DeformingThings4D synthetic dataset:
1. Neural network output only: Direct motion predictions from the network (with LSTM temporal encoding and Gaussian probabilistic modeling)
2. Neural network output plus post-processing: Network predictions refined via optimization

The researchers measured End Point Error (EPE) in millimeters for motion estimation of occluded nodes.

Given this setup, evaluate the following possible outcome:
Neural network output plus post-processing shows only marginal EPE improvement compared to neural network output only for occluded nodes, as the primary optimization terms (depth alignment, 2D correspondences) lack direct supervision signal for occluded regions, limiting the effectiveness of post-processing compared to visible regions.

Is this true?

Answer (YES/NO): NO